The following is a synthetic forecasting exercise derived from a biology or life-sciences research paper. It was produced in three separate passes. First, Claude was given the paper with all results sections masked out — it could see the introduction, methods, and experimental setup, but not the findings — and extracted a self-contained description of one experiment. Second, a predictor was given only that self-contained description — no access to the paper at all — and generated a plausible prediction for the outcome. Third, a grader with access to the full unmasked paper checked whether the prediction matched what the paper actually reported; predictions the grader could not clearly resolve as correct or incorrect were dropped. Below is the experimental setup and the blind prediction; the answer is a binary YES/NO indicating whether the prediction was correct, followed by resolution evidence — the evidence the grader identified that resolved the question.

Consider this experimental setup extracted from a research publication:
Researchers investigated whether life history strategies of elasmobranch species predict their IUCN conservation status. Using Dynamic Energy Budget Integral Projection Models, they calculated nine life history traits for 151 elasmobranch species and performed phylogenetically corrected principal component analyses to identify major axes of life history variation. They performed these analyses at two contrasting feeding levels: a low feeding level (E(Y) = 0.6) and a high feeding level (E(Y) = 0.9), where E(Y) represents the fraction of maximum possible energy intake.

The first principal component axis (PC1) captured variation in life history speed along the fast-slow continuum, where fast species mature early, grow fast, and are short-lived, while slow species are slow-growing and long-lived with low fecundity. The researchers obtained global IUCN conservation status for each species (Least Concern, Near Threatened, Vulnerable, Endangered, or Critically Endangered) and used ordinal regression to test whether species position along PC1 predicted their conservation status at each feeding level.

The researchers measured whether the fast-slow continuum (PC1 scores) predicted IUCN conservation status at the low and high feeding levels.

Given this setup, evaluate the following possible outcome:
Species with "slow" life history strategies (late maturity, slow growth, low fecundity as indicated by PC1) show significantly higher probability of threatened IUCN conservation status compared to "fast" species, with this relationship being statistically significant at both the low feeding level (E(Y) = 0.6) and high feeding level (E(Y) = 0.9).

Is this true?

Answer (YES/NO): NO